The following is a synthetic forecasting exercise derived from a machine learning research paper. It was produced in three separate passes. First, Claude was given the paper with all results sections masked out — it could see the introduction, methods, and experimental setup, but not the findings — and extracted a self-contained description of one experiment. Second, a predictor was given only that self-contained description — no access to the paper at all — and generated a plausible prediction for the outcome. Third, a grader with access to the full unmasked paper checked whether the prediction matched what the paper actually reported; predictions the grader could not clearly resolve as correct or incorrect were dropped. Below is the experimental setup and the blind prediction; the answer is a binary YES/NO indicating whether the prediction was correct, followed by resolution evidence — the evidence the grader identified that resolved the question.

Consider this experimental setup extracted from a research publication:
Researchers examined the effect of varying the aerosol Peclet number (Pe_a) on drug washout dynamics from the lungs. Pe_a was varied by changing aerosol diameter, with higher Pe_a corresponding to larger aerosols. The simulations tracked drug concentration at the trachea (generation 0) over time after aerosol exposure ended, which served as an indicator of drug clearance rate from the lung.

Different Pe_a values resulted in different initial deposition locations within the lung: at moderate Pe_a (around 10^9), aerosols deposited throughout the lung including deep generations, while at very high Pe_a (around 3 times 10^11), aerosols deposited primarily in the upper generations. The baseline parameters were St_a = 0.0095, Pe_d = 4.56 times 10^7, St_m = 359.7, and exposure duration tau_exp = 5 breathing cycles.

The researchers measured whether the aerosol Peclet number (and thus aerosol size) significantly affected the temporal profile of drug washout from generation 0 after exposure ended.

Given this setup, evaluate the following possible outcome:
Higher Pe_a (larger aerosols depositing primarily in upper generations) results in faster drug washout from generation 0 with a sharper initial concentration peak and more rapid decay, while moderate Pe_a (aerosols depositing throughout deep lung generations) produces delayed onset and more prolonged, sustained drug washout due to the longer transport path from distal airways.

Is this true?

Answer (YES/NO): NO